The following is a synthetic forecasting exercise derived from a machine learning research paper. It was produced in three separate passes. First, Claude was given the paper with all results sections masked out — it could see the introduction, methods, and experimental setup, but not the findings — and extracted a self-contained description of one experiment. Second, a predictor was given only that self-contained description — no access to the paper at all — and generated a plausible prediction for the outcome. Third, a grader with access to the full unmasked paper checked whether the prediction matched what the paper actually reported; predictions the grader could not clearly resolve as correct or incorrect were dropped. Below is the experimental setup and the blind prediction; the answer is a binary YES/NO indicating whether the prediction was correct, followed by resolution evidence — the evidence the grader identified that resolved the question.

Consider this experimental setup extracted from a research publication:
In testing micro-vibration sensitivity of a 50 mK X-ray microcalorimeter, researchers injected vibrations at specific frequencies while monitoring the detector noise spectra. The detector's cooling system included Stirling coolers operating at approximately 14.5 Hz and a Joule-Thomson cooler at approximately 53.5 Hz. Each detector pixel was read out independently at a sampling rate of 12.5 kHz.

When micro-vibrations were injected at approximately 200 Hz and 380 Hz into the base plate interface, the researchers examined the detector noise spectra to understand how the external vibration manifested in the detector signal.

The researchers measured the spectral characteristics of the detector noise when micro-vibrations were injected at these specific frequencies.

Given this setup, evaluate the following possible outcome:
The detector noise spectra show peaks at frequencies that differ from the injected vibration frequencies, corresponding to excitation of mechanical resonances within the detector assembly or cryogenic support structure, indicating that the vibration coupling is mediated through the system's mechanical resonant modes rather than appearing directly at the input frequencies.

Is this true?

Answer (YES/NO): NO